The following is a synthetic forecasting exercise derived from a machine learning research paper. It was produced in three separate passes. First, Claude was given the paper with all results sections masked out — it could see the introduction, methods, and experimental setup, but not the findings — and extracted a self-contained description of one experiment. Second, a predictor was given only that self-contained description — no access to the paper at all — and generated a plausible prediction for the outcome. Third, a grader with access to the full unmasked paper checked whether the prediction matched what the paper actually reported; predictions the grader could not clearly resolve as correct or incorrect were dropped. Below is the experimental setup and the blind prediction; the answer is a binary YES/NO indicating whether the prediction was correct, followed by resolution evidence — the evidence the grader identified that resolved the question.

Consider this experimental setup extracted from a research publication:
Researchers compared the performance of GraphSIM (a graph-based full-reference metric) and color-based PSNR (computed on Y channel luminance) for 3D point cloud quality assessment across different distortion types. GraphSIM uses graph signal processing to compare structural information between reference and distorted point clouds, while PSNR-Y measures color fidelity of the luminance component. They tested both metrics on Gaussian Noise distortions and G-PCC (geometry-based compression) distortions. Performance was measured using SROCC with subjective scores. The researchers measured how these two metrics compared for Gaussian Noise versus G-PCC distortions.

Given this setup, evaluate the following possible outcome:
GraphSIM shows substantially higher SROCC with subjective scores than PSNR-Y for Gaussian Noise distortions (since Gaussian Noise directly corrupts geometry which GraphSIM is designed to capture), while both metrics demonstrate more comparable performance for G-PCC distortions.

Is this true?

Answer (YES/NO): NO